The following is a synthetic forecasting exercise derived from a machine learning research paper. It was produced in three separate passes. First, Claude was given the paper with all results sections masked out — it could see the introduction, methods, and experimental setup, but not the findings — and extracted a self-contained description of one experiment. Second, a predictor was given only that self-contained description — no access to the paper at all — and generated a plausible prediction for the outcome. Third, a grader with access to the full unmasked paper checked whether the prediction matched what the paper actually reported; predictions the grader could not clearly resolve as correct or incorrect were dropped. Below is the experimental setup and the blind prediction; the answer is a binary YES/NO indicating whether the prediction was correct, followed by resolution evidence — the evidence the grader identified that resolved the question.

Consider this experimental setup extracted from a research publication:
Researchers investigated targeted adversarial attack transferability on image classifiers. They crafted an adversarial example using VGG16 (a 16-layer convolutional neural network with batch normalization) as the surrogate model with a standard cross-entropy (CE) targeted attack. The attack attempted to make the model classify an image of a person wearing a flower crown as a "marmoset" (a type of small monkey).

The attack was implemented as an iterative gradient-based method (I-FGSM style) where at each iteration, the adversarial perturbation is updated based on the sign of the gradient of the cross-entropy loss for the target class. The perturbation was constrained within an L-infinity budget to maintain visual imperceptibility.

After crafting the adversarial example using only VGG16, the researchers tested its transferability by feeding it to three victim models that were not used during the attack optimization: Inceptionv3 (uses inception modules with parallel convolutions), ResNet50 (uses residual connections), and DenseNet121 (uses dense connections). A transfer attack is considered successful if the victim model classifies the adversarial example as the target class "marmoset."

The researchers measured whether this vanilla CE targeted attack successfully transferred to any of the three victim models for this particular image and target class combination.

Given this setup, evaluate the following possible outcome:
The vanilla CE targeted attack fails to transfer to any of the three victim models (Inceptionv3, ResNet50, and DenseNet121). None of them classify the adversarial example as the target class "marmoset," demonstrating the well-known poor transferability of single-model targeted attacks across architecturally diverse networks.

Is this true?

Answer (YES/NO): YES